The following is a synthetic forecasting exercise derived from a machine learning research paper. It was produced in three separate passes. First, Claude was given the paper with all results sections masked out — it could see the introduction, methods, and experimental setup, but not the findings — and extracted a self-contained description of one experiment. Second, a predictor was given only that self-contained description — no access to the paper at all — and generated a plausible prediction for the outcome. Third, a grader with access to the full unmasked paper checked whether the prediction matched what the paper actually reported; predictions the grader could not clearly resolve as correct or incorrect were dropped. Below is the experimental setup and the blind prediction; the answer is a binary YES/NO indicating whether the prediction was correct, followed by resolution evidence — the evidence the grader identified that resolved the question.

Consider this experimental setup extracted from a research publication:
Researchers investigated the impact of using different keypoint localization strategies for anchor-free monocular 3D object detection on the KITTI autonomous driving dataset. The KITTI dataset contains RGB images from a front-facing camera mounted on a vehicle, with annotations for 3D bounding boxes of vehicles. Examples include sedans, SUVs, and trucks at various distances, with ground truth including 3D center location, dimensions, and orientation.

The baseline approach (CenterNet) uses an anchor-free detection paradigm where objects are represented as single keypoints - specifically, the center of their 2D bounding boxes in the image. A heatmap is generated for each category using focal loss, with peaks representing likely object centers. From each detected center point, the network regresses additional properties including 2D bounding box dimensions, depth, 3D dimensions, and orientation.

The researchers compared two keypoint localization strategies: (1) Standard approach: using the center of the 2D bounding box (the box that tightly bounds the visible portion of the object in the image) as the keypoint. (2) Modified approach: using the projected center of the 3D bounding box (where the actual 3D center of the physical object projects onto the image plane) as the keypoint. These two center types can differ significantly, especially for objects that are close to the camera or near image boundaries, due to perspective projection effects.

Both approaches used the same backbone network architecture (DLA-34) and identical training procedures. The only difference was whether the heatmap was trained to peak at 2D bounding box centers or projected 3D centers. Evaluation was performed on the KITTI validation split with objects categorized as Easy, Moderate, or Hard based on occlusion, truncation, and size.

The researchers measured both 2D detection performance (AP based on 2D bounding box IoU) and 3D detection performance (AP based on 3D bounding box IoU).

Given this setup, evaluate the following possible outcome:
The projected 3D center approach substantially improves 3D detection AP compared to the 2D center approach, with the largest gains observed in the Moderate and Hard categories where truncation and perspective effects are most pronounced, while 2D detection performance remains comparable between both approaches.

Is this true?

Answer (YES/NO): NO